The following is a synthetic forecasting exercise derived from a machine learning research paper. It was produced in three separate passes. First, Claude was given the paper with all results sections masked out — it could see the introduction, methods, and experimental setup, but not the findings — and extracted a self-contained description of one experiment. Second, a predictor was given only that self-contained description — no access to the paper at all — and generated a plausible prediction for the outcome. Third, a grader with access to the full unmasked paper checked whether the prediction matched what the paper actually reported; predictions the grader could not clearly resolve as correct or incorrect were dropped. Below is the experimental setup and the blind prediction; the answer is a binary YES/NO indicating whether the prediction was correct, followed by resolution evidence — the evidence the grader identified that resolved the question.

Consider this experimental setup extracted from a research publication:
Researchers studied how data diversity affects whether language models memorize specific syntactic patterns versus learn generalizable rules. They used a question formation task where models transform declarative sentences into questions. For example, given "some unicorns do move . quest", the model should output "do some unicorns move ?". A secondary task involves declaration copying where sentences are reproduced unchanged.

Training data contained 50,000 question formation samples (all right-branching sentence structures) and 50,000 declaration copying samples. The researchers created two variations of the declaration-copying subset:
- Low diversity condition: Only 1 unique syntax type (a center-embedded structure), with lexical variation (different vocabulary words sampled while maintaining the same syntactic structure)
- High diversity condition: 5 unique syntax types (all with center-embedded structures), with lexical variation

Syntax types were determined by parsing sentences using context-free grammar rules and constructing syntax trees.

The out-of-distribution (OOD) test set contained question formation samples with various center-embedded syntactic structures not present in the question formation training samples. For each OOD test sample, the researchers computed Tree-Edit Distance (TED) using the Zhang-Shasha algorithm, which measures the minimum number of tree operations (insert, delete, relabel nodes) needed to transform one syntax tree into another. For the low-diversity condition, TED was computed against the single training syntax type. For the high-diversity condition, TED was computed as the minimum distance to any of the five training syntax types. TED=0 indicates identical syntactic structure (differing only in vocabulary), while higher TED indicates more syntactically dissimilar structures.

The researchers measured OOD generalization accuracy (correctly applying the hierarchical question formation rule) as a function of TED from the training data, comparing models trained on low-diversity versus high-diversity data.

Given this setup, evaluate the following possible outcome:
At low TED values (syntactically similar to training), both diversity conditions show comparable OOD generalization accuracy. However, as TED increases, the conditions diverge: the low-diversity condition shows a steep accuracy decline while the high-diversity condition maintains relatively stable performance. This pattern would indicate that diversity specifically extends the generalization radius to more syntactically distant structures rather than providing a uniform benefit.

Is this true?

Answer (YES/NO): YES